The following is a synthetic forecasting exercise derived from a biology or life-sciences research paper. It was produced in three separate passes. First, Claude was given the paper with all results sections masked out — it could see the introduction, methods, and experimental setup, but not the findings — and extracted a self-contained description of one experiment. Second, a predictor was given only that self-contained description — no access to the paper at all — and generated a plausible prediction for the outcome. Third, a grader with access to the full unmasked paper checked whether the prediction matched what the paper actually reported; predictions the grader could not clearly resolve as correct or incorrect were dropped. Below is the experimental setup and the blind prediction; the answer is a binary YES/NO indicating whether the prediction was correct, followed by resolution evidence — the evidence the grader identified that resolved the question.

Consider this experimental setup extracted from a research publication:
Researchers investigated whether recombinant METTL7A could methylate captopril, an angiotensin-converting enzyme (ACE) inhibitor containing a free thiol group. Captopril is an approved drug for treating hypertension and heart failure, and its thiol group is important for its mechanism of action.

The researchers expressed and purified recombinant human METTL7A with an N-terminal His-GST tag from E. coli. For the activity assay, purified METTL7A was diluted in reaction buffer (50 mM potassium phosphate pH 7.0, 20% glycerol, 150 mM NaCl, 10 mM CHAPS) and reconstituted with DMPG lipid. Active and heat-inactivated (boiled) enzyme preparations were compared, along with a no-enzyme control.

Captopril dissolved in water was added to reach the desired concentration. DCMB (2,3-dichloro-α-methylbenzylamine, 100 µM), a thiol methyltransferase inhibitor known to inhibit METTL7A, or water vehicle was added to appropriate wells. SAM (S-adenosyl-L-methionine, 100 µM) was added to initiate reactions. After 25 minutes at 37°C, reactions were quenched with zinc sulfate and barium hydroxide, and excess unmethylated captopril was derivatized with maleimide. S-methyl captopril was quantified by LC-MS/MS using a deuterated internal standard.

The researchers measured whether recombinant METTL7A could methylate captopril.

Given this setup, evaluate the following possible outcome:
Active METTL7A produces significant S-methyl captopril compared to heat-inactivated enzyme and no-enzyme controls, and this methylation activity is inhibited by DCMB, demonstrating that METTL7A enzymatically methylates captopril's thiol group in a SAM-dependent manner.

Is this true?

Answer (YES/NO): YES